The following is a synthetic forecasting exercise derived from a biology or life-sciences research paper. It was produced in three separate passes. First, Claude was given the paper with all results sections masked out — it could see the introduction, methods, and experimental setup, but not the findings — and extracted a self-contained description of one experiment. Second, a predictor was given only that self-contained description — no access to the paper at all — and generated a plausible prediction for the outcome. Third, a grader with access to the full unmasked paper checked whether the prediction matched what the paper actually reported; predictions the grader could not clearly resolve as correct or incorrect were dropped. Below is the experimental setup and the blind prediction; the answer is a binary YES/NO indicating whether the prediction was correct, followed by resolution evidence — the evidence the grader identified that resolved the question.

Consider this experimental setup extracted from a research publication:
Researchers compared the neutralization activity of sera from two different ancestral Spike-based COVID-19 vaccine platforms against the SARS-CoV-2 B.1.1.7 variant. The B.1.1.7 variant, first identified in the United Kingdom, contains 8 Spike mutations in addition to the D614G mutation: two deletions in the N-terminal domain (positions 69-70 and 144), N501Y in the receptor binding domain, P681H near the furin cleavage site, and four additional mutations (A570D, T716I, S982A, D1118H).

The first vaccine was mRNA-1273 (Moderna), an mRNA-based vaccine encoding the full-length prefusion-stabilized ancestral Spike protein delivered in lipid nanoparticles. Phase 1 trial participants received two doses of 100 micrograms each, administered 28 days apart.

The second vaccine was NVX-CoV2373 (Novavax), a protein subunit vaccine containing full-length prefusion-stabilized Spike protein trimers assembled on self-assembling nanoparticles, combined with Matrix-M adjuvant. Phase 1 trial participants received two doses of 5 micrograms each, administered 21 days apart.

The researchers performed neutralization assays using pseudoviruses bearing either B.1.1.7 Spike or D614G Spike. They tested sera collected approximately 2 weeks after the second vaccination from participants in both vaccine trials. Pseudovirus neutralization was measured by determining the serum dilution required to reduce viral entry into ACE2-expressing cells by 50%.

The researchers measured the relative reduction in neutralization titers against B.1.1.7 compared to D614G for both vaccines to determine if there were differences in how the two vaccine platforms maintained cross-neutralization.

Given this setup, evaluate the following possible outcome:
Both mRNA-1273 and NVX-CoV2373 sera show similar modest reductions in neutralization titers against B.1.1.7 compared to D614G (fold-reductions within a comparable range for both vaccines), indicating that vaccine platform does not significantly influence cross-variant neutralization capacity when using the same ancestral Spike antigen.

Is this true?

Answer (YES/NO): YES